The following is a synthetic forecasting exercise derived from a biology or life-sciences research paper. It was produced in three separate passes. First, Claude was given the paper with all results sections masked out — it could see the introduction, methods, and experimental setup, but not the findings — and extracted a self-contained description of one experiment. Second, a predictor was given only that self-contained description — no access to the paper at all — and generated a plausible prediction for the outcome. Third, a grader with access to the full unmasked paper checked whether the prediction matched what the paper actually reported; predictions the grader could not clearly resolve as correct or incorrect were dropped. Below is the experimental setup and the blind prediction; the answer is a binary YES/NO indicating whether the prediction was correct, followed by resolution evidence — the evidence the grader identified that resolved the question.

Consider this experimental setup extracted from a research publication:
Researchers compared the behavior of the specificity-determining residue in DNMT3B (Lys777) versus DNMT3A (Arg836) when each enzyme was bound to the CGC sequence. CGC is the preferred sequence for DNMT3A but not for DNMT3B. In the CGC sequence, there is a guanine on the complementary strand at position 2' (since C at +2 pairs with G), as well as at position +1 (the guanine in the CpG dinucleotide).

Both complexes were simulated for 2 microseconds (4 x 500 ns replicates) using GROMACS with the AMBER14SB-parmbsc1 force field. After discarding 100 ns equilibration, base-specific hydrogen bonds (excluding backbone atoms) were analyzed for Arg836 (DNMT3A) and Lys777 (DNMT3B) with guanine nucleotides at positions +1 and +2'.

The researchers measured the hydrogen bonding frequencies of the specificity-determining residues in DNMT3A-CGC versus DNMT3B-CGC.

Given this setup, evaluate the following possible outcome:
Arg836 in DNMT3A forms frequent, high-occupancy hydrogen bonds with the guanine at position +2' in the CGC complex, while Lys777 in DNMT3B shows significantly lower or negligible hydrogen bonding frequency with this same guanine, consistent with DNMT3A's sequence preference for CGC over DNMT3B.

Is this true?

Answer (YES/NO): YES